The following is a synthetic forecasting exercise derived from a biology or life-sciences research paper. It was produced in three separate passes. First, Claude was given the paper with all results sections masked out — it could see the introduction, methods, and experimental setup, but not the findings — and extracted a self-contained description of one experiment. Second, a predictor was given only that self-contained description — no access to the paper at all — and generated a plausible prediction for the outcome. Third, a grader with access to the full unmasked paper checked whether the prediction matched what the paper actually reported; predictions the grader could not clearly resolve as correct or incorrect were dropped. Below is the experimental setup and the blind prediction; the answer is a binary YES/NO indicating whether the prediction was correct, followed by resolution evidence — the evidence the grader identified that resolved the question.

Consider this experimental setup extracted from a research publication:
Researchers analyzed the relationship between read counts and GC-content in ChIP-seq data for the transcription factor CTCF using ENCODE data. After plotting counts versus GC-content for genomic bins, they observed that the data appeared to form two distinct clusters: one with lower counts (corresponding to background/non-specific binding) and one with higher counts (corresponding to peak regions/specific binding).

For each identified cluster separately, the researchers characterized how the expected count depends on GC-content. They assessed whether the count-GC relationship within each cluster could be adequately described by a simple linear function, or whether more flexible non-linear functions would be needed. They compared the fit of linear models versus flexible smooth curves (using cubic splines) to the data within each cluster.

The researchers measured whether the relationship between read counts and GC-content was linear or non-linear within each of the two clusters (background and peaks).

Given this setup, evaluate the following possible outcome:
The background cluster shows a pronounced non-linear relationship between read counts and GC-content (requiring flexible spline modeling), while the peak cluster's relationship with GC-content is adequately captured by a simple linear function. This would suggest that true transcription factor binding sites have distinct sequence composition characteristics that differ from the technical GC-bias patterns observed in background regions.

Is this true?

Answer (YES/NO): NO